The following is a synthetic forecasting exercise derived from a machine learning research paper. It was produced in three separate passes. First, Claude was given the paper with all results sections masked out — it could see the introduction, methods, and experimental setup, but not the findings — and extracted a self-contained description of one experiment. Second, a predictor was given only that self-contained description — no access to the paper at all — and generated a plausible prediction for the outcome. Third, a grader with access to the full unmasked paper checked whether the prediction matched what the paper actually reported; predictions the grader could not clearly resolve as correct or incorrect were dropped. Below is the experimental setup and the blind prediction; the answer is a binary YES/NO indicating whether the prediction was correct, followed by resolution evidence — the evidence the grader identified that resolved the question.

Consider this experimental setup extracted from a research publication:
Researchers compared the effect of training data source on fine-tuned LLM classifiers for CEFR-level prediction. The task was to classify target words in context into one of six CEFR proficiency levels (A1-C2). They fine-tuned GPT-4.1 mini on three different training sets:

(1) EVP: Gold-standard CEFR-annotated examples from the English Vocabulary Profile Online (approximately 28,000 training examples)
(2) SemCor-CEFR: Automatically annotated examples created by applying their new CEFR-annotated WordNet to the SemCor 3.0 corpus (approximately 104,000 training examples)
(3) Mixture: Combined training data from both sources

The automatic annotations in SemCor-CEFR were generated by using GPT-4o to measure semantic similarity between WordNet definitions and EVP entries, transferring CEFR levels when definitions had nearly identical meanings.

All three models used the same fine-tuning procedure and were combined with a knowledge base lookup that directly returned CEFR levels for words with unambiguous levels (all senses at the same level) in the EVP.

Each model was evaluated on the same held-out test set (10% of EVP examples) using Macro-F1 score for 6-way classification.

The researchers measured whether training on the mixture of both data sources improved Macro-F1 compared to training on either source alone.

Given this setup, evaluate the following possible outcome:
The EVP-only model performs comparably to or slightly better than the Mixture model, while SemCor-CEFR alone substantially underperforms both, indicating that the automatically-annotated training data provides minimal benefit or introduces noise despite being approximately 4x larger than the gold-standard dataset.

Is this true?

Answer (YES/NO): NO